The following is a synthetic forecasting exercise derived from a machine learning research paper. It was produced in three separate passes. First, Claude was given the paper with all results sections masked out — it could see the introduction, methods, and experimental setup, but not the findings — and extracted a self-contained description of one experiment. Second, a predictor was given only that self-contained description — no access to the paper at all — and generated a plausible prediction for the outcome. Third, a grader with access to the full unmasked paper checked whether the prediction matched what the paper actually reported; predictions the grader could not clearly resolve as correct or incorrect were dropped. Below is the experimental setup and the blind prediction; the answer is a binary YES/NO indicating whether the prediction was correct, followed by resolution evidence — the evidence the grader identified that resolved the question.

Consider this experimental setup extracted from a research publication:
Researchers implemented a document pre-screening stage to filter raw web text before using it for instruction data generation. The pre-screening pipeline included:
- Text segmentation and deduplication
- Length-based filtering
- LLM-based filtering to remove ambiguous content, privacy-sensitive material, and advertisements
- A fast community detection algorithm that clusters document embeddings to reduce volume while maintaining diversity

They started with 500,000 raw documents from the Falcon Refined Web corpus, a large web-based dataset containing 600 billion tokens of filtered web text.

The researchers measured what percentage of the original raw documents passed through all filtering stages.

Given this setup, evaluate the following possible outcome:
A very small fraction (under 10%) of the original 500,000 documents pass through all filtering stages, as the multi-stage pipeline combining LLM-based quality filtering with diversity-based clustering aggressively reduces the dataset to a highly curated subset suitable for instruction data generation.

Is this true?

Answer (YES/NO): YES